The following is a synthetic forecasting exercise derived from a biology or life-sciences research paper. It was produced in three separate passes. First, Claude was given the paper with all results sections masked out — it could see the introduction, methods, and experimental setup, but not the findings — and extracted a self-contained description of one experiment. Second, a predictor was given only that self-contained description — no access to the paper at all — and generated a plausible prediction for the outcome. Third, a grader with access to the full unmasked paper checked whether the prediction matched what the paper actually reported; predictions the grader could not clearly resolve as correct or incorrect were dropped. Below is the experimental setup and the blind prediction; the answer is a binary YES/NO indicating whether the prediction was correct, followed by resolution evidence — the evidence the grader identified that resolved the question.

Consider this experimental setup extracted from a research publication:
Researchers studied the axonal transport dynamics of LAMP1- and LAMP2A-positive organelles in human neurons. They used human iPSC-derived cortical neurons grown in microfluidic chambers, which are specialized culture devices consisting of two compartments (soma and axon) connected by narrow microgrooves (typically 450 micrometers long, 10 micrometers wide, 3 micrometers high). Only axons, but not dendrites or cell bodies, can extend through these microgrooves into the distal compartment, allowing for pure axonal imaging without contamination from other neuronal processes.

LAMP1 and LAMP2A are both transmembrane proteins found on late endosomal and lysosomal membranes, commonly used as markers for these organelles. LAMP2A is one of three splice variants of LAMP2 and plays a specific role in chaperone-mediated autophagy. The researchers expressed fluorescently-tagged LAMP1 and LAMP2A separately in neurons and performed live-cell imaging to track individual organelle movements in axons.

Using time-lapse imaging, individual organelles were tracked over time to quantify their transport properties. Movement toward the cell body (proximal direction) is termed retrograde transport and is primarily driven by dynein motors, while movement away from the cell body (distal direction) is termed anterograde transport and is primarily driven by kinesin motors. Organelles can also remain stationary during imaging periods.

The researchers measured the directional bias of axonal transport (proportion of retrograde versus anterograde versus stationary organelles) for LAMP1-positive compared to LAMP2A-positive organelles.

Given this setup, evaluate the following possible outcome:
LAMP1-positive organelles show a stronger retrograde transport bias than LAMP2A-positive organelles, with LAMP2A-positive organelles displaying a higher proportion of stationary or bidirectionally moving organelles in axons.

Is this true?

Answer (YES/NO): NO